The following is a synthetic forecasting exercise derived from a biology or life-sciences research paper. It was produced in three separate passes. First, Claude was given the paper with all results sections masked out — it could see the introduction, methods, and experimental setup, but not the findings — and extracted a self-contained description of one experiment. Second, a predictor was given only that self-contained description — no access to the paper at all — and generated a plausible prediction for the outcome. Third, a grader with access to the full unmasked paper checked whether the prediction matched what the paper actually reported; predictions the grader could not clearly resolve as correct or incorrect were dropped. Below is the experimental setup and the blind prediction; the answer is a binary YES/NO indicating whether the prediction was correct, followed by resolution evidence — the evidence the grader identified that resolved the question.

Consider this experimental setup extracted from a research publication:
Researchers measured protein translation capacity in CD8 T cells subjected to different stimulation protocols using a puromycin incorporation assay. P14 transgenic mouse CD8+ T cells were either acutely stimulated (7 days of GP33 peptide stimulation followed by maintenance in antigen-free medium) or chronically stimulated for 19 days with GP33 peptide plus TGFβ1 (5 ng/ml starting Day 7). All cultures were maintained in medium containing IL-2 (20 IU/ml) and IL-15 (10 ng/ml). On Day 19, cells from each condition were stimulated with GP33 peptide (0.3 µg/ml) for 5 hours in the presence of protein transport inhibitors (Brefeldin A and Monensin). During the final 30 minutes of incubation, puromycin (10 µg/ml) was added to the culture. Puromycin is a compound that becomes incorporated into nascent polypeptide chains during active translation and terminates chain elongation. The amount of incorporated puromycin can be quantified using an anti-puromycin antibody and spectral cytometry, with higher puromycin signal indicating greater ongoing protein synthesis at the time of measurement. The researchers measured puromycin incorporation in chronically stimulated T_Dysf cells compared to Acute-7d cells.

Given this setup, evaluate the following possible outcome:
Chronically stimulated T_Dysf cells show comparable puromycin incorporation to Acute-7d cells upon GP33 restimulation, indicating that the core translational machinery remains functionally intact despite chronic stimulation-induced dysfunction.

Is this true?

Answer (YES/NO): NO